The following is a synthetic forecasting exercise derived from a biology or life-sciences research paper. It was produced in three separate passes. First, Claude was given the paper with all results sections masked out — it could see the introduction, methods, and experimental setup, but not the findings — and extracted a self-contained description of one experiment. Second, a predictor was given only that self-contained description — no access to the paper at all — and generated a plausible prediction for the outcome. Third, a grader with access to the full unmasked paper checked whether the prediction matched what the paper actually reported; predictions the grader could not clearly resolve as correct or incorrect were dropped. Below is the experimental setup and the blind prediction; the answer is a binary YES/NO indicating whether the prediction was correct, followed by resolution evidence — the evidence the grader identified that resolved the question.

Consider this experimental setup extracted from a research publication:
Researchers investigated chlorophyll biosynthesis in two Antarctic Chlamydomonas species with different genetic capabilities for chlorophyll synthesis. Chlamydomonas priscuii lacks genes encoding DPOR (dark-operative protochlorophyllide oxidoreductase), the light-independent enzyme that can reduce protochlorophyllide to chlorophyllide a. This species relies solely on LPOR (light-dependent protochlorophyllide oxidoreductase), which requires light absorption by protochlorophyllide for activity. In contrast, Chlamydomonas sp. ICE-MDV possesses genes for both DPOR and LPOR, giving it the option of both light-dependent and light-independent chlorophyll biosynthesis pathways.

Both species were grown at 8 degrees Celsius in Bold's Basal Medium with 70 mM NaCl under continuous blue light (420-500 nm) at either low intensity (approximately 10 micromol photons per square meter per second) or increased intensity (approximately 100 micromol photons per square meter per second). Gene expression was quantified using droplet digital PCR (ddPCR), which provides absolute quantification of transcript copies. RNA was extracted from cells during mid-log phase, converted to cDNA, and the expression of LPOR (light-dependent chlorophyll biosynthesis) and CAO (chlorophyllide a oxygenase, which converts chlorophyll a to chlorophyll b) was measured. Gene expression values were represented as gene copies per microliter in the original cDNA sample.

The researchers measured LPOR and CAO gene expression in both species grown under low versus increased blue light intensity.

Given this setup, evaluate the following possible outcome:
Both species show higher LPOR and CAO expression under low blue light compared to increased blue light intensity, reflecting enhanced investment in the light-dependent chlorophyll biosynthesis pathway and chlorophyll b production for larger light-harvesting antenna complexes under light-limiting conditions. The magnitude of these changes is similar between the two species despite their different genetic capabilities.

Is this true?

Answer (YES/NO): NO